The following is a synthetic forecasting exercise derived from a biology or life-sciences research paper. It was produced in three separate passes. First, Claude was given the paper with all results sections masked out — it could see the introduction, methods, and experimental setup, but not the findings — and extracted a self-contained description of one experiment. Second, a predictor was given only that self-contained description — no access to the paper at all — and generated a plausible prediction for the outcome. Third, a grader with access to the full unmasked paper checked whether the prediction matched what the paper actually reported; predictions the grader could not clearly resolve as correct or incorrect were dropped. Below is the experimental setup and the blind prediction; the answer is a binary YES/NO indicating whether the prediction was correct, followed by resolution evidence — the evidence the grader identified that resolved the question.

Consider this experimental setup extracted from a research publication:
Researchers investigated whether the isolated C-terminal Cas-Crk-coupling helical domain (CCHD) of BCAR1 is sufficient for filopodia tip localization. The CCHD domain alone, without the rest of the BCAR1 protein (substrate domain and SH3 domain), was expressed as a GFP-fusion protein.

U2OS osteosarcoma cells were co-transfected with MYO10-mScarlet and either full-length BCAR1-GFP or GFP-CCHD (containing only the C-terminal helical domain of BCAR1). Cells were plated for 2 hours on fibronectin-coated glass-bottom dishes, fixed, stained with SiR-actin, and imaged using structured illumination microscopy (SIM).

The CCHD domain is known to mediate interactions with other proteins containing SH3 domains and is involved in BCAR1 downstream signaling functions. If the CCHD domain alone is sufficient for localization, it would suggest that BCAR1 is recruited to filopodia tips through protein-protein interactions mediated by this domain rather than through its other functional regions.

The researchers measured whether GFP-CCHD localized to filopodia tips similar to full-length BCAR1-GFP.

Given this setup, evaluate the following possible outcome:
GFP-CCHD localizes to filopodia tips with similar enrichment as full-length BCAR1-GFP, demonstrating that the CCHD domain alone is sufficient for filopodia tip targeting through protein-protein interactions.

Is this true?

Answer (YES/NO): YES